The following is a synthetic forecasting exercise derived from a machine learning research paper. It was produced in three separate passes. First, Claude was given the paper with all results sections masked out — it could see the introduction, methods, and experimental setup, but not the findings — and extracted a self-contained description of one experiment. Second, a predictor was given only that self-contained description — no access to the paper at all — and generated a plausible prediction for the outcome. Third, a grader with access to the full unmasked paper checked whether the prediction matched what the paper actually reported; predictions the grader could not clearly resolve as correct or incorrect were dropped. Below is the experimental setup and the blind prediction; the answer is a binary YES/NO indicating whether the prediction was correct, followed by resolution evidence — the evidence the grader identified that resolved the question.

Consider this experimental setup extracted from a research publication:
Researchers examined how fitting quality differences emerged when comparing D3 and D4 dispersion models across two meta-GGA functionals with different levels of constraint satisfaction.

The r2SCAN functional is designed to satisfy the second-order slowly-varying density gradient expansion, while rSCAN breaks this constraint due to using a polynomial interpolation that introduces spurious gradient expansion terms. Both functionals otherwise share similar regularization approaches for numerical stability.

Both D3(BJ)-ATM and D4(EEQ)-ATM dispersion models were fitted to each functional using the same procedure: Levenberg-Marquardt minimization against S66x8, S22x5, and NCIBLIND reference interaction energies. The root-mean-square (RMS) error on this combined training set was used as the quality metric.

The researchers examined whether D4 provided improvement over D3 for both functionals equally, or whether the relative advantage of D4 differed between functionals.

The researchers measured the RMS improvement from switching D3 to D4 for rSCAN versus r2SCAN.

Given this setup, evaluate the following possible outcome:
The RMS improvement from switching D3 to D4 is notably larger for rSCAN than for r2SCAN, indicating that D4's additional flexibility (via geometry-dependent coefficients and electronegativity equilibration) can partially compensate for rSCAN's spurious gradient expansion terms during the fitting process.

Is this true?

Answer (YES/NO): NO